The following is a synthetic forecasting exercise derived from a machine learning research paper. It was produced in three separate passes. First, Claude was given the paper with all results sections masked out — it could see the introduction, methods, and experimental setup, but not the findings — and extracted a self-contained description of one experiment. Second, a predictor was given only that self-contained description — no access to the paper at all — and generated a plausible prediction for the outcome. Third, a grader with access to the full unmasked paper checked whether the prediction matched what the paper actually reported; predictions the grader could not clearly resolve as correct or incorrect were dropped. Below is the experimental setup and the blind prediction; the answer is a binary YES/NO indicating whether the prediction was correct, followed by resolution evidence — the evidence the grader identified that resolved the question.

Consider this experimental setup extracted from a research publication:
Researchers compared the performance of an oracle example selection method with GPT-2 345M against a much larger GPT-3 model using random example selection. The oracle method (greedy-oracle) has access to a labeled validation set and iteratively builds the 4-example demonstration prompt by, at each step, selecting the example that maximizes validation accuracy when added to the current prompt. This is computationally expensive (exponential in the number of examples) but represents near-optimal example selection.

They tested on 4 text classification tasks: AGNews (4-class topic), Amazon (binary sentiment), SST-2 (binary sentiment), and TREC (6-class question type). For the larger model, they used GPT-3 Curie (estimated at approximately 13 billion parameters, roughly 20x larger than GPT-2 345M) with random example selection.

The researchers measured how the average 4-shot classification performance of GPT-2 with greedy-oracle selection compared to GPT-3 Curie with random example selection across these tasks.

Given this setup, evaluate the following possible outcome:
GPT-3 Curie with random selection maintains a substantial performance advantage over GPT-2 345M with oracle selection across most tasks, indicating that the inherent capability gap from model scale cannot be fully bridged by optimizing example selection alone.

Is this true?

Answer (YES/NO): NO